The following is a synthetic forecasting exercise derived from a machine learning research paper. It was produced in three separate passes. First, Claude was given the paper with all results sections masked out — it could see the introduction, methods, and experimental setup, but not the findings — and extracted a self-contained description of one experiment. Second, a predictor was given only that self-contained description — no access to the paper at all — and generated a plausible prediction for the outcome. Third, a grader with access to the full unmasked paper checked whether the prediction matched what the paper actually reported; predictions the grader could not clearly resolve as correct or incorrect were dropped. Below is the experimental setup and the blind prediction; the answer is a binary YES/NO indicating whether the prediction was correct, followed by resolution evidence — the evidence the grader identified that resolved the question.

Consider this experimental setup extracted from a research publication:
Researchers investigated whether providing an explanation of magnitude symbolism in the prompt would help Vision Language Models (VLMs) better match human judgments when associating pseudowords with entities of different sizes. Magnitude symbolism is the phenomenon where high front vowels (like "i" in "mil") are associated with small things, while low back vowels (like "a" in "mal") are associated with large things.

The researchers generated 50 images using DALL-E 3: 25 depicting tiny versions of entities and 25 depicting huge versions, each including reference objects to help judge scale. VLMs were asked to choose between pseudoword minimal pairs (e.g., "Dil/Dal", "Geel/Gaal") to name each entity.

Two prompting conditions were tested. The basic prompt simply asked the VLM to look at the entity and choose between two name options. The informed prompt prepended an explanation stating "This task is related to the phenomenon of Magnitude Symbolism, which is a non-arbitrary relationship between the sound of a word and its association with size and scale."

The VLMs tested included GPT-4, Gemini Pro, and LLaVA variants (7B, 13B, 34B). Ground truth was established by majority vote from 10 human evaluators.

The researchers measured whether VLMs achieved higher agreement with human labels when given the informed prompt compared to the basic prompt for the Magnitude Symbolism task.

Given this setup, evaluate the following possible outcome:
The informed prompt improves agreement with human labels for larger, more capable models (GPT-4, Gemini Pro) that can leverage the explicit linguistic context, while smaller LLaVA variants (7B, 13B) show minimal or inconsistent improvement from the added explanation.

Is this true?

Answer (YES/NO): NO